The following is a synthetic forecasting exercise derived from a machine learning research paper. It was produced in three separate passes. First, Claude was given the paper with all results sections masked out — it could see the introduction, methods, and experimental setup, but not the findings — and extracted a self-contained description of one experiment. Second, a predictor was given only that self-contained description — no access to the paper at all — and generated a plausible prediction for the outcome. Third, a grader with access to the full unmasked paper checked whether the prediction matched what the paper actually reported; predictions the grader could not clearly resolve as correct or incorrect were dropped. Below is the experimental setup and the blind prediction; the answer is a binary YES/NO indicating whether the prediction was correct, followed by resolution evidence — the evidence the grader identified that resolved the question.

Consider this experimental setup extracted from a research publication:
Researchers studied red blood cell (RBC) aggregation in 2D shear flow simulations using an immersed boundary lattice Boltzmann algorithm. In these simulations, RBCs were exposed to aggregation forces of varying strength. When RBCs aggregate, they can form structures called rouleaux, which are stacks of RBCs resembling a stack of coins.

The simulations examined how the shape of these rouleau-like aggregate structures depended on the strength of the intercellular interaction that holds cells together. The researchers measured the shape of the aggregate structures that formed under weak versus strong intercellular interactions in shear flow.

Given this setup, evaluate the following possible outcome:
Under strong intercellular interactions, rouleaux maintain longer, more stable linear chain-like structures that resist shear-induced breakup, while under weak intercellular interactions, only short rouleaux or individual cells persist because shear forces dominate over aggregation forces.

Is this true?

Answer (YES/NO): NO